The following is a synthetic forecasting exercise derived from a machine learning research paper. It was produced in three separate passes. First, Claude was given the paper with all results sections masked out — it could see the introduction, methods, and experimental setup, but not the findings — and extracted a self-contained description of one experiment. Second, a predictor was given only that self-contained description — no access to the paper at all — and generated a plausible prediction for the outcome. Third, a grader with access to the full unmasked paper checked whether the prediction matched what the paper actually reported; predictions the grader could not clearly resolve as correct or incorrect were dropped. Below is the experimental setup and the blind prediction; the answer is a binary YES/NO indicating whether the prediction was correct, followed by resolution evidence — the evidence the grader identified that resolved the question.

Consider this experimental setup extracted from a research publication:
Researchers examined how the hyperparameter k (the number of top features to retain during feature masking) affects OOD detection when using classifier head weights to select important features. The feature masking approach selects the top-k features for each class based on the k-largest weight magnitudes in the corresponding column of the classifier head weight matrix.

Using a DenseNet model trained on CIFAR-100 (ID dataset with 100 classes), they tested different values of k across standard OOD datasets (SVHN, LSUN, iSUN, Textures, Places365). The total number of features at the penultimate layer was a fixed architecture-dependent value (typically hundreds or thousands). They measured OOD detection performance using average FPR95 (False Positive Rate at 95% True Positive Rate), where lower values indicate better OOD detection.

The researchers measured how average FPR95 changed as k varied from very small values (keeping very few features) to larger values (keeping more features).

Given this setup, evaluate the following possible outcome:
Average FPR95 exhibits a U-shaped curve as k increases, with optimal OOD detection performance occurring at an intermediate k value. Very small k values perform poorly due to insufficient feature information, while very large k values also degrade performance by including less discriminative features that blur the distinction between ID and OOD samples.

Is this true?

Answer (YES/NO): YES